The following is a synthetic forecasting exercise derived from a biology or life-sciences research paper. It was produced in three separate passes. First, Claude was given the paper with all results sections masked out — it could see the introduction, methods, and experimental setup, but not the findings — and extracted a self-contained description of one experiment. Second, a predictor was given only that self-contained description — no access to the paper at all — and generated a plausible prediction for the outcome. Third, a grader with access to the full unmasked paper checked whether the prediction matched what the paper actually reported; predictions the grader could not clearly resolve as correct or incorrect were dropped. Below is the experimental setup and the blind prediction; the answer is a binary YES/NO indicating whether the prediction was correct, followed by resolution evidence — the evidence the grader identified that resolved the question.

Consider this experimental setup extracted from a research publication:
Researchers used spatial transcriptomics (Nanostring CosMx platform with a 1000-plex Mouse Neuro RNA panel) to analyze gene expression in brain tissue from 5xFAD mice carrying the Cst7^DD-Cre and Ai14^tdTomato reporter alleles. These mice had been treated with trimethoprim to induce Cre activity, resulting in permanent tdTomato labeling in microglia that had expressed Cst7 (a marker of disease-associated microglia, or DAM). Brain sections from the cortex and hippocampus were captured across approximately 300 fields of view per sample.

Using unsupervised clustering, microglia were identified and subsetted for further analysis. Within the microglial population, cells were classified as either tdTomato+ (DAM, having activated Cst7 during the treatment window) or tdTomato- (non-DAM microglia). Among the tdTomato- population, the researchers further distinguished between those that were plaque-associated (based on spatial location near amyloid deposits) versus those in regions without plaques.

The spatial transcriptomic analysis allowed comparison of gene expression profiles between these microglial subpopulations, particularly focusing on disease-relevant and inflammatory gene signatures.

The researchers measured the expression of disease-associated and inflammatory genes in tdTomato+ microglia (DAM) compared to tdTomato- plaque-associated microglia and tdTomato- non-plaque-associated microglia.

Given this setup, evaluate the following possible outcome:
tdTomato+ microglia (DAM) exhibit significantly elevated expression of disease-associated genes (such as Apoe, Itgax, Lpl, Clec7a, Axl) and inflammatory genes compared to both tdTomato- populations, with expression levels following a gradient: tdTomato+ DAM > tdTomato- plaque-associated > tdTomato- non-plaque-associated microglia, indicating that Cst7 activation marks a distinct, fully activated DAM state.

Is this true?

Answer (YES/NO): YES